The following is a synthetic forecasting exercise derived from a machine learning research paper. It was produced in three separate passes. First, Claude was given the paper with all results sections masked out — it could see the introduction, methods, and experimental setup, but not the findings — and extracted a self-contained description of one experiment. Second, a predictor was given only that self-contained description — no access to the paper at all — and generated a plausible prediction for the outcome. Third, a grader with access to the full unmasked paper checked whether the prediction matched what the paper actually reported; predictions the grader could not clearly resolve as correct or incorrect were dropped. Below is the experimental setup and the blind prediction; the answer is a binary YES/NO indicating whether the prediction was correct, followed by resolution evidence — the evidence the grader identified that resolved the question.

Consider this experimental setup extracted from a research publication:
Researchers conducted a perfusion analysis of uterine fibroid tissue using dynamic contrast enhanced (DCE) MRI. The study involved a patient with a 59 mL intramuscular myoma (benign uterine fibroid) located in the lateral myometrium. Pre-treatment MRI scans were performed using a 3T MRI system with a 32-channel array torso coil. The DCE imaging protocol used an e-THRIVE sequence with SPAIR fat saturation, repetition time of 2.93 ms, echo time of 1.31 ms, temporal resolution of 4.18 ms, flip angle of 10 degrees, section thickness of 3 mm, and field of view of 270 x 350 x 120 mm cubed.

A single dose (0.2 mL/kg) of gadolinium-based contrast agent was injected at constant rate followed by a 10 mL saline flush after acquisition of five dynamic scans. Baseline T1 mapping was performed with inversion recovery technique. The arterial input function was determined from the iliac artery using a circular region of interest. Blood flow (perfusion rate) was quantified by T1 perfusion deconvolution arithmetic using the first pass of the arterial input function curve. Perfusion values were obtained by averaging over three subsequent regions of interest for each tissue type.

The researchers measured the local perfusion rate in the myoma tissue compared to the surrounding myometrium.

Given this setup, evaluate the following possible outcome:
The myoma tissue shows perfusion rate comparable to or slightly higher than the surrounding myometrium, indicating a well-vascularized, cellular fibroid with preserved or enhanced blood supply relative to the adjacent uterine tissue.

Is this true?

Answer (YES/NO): NO